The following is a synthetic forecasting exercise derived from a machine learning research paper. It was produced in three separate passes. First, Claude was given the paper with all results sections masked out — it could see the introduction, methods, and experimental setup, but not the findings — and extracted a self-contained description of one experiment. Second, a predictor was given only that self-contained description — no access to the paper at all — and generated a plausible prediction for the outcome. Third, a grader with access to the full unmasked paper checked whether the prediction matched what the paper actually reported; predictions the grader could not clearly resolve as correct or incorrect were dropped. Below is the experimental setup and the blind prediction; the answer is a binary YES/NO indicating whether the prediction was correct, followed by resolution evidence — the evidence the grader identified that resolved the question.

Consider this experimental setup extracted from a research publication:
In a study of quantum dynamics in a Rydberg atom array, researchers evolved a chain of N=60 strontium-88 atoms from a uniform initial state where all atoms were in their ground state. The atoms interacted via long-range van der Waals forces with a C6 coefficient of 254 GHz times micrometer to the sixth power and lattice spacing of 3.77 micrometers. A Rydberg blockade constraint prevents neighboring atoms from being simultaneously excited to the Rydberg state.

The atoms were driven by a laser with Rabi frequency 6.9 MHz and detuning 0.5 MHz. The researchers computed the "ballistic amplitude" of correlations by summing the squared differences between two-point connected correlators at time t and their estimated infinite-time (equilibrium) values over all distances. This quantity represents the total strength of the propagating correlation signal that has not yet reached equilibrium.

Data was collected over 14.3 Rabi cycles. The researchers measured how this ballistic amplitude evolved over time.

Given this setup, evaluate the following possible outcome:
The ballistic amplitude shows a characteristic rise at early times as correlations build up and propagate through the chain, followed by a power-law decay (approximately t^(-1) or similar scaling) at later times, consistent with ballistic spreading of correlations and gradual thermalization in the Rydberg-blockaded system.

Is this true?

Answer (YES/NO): NO